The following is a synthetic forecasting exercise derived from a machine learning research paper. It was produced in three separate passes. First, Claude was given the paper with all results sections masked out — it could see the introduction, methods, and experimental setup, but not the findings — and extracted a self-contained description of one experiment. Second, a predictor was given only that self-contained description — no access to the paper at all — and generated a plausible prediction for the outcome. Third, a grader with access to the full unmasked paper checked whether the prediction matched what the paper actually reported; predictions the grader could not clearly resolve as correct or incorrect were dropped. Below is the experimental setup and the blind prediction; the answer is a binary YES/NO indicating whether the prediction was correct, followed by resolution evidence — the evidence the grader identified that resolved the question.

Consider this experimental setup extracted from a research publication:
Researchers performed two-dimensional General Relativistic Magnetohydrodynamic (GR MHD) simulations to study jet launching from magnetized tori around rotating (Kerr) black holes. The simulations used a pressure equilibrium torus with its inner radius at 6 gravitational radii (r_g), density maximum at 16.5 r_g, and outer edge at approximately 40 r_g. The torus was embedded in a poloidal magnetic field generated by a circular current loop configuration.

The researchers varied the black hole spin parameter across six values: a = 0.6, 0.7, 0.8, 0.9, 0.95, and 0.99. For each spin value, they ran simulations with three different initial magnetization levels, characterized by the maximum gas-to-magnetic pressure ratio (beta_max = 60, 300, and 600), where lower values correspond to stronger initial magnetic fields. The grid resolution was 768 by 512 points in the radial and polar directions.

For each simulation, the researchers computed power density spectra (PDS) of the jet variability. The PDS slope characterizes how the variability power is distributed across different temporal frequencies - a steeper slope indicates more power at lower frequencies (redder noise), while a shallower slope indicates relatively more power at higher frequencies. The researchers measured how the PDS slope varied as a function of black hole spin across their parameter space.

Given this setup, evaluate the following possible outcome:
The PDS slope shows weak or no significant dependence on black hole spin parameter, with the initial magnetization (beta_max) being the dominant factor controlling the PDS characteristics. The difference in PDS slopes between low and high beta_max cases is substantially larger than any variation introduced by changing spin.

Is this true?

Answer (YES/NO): NO